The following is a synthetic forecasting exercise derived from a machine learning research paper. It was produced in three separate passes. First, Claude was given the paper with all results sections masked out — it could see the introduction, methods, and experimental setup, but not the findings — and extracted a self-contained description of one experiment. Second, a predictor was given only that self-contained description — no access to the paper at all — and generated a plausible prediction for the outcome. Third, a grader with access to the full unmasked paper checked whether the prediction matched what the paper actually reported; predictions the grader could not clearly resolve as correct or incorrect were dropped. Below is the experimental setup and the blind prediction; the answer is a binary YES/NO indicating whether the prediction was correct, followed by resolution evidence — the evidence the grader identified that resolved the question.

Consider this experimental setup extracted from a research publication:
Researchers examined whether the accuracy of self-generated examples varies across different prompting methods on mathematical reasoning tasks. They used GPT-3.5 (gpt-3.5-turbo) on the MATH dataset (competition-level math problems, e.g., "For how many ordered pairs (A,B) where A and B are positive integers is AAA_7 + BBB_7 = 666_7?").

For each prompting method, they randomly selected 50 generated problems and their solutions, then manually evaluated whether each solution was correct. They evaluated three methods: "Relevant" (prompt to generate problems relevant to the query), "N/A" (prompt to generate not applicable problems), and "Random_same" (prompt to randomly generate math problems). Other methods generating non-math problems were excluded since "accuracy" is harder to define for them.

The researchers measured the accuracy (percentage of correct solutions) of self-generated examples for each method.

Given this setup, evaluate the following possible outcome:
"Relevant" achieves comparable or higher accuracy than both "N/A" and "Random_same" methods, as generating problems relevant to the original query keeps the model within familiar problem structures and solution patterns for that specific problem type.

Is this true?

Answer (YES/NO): NO